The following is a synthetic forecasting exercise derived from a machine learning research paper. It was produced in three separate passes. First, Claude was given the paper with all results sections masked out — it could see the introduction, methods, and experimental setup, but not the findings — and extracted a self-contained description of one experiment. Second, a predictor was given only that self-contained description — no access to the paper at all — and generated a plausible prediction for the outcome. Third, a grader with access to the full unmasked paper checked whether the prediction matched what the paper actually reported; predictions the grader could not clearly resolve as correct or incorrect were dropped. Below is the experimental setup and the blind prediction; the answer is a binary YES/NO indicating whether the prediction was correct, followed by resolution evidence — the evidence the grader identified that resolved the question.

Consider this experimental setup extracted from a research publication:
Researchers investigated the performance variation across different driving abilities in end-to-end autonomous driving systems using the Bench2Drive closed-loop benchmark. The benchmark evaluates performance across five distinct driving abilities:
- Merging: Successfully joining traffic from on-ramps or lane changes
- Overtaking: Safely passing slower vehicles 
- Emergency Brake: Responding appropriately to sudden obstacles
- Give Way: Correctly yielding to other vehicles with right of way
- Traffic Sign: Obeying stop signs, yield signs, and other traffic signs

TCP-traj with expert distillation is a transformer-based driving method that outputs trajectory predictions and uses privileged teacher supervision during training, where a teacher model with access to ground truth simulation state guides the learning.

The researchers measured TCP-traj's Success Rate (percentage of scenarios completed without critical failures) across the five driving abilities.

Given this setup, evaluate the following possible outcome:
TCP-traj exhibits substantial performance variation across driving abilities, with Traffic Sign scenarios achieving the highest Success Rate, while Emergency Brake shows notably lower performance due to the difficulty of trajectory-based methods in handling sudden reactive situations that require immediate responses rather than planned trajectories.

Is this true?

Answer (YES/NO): NO